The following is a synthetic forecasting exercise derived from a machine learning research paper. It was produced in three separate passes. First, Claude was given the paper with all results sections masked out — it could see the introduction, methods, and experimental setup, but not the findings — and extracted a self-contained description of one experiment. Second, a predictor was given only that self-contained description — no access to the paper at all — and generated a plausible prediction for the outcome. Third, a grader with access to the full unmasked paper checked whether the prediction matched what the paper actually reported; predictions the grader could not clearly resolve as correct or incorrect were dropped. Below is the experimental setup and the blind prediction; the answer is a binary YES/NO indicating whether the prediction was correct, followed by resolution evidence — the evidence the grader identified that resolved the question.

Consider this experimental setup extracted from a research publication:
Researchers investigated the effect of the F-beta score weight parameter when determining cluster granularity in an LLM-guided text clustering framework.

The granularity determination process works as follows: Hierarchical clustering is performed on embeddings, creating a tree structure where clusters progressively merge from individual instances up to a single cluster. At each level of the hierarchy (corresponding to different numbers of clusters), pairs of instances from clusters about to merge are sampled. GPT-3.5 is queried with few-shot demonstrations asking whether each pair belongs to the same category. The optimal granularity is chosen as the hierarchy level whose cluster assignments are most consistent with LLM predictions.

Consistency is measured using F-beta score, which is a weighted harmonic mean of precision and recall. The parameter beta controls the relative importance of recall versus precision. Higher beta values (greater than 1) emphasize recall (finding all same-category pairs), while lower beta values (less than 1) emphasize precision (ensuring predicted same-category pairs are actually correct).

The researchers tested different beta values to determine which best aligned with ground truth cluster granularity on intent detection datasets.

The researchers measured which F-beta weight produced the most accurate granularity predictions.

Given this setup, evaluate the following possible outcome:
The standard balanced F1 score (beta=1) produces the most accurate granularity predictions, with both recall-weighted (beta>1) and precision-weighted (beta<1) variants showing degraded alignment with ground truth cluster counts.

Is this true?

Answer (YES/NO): NO